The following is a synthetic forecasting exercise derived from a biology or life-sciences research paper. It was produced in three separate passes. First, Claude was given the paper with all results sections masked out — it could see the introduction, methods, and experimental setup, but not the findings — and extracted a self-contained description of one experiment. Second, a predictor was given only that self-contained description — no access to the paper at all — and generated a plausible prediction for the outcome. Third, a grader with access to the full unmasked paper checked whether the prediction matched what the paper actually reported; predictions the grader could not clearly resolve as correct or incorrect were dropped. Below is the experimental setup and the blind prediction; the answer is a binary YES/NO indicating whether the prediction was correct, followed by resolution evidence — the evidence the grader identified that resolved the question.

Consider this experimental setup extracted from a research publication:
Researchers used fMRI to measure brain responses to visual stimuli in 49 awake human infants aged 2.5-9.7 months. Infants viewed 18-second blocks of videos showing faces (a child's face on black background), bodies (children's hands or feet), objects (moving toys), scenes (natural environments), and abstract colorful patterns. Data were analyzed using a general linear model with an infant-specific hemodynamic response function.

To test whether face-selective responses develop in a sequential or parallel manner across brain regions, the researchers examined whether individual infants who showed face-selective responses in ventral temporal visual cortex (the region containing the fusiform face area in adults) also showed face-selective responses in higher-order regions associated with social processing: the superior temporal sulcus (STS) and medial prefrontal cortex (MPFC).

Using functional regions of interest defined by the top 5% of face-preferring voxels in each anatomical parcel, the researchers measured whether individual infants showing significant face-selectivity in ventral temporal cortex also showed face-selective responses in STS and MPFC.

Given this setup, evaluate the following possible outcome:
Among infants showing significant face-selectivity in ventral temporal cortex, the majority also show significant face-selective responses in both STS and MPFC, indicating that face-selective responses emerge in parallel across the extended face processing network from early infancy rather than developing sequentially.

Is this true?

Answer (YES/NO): YES